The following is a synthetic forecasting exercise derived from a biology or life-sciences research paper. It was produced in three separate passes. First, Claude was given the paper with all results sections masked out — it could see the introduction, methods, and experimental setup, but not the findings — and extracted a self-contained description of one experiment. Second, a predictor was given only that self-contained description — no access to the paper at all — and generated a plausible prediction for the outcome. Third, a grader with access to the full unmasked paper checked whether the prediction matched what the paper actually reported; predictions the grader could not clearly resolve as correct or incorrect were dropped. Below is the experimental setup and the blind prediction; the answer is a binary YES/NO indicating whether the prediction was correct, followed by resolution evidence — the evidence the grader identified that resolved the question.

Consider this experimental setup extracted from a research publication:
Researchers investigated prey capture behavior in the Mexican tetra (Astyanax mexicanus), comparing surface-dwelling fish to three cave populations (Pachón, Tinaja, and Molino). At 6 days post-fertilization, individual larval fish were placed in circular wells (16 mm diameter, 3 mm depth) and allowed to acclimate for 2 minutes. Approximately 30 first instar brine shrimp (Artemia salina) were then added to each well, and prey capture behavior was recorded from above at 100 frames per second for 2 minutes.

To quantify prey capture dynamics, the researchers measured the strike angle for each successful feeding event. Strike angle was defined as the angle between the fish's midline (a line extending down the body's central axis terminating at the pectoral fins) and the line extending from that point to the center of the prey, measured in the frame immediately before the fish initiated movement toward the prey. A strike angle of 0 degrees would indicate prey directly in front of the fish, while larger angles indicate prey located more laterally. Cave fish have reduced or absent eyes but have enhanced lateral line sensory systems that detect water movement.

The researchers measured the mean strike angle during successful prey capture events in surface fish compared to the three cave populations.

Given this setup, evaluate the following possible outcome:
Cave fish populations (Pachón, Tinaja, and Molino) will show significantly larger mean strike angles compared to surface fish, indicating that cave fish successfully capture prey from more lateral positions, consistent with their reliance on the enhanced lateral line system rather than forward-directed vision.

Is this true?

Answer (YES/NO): NO